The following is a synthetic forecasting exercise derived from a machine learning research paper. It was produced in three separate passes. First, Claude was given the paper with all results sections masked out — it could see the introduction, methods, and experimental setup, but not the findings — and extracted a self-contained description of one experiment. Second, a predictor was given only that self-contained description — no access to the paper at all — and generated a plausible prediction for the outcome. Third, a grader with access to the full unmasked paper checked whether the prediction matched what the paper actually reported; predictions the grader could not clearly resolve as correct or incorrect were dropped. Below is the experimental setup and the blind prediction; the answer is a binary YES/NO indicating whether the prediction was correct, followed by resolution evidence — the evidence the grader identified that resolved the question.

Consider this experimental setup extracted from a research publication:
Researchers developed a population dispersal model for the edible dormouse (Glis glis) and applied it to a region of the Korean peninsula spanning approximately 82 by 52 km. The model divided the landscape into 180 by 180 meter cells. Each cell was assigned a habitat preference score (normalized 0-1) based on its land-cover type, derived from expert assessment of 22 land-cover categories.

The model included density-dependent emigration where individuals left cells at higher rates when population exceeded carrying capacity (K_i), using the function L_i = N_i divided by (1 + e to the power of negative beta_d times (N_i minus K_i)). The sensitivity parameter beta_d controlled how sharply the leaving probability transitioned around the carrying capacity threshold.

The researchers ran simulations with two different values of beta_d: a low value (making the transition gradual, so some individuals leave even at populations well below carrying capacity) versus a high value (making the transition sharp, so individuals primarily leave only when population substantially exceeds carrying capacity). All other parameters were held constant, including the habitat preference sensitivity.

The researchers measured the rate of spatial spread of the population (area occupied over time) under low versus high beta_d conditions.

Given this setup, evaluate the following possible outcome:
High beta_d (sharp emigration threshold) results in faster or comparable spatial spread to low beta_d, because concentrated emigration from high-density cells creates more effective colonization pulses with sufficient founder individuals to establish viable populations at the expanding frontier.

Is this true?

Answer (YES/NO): YES